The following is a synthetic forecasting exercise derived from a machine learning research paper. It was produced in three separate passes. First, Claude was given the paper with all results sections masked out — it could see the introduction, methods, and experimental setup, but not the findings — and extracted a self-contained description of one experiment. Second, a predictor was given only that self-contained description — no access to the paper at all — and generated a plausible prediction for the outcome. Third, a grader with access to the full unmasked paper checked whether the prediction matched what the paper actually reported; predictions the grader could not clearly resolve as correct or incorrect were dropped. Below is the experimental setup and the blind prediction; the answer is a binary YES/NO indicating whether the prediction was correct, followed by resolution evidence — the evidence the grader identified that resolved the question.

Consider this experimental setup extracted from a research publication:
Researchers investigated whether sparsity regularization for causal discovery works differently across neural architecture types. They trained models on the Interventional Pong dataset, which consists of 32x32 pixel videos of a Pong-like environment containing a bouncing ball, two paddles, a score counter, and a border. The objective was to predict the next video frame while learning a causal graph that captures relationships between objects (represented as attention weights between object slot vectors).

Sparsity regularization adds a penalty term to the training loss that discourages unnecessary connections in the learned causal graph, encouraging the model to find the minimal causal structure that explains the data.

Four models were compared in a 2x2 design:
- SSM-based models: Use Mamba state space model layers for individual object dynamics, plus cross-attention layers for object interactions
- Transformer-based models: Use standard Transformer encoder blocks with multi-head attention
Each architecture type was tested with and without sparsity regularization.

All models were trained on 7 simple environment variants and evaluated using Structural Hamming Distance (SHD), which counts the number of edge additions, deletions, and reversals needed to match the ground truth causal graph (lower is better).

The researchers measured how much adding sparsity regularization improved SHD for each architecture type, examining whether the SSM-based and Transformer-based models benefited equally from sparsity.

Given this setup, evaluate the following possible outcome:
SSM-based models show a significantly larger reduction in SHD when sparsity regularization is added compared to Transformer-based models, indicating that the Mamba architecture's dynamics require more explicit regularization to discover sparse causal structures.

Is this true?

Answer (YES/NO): YES